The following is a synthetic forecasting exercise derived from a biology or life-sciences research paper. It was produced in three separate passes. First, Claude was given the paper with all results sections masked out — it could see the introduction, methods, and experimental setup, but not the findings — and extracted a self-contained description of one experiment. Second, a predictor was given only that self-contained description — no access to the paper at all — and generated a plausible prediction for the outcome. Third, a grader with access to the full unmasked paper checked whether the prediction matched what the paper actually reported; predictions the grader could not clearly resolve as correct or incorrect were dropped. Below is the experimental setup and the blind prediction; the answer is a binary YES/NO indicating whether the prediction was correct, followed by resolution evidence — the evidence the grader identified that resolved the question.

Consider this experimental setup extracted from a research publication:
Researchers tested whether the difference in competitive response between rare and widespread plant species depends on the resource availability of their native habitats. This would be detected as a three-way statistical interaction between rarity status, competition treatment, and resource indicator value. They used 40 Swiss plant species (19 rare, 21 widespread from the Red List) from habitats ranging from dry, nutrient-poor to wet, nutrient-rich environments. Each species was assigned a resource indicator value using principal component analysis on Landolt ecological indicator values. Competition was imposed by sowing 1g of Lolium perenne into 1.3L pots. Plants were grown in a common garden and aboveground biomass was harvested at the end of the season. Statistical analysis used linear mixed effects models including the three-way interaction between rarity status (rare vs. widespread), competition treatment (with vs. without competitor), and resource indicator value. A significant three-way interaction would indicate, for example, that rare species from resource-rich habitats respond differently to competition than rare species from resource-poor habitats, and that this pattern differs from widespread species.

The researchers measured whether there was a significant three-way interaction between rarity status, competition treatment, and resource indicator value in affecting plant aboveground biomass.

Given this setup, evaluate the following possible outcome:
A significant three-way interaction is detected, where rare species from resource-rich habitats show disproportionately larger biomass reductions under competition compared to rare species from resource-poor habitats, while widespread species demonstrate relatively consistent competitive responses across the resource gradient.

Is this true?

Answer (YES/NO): YES